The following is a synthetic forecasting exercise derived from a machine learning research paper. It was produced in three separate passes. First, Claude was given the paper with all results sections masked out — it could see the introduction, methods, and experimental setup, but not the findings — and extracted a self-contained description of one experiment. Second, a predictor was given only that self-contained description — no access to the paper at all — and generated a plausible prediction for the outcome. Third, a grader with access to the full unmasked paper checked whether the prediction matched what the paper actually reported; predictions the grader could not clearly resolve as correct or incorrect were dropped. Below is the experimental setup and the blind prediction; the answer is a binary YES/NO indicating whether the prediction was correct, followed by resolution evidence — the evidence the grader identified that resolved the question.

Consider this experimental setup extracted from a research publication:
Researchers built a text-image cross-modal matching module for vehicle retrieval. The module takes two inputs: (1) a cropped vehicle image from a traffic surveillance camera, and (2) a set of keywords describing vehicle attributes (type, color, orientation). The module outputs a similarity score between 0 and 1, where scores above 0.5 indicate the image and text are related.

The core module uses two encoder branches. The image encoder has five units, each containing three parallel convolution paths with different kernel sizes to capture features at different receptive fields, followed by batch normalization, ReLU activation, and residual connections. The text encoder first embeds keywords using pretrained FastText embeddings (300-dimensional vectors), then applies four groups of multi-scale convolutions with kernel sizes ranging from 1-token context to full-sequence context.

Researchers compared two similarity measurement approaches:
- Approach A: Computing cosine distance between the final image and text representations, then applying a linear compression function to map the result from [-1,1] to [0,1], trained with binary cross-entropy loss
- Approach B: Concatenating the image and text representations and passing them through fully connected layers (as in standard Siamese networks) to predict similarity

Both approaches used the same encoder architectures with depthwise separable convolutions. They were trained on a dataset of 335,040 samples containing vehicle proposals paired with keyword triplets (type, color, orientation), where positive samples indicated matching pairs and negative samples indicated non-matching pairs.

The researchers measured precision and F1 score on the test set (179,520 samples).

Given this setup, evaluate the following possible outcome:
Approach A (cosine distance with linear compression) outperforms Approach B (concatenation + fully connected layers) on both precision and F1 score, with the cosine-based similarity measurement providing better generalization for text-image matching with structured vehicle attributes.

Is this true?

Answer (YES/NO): YES